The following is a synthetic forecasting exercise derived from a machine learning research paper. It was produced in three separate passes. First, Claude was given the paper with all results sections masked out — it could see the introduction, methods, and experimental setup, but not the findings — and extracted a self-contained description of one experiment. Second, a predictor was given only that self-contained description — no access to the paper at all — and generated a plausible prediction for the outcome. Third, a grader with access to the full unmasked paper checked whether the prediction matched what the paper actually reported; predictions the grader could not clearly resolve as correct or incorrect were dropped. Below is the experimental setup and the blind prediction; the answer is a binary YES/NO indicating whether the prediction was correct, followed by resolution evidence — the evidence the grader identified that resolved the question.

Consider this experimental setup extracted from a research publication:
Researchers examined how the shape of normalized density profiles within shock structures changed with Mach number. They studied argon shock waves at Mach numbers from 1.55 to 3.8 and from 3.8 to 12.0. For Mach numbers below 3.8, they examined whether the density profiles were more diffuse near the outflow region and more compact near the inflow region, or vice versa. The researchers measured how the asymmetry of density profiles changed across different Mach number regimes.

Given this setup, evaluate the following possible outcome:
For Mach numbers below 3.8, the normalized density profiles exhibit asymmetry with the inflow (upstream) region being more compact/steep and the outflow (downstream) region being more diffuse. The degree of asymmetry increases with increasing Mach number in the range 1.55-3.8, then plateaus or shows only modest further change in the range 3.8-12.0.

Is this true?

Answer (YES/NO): NO